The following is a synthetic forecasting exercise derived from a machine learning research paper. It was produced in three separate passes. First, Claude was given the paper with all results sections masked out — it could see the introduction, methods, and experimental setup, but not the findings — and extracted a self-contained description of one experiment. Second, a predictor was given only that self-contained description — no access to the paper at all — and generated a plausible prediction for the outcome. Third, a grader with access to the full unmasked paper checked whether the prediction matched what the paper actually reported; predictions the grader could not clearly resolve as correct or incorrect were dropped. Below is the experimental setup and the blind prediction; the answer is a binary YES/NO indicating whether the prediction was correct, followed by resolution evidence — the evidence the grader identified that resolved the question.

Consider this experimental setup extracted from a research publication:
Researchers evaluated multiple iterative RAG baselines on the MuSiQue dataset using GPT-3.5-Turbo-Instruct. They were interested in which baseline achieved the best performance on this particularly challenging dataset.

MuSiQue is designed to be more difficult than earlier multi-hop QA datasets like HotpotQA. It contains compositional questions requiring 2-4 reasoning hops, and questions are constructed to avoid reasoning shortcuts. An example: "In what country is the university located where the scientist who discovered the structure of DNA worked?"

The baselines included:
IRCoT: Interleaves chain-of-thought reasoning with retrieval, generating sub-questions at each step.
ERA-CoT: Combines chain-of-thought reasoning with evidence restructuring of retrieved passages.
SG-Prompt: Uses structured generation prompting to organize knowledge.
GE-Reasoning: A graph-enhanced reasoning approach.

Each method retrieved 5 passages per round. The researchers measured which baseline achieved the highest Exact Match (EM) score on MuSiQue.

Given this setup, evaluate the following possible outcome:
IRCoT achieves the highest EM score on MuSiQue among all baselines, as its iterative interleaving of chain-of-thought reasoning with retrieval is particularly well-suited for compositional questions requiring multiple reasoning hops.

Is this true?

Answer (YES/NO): YES